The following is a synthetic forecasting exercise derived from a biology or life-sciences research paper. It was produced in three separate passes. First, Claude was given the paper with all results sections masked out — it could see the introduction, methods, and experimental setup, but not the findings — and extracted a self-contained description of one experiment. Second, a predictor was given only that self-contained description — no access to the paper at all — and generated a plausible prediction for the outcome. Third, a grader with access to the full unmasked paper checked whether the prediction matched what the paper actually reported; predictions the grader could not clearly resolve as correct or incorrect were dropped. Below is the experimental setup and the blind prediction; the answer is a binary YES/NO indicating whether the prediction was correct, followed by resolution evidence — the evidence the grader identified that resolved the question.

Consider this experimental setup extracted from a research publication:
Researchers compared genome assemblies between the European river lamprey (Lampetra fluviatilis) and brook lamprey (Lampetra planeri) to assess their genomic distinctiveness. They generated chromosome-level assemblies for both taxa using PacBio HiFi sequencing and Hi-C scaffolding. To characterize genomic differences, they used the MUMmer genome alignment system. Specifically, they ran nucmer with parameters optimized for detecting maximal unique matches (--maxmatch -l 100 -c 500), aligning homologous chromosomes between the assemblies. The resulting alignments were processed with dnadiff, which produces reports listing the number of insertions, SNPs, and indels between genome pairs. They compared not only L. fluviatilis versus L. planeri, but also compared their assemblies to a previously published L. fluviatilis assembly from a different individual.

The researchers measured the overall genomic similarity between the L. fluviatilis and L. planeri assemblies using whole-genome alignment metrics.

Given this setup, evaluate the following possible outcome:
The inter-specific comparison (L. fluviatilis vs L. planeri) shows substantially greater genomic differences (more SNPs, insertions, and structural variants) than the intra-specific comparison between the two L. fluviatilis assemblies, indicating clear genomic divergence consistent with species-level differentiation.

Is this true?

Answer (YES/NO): NO